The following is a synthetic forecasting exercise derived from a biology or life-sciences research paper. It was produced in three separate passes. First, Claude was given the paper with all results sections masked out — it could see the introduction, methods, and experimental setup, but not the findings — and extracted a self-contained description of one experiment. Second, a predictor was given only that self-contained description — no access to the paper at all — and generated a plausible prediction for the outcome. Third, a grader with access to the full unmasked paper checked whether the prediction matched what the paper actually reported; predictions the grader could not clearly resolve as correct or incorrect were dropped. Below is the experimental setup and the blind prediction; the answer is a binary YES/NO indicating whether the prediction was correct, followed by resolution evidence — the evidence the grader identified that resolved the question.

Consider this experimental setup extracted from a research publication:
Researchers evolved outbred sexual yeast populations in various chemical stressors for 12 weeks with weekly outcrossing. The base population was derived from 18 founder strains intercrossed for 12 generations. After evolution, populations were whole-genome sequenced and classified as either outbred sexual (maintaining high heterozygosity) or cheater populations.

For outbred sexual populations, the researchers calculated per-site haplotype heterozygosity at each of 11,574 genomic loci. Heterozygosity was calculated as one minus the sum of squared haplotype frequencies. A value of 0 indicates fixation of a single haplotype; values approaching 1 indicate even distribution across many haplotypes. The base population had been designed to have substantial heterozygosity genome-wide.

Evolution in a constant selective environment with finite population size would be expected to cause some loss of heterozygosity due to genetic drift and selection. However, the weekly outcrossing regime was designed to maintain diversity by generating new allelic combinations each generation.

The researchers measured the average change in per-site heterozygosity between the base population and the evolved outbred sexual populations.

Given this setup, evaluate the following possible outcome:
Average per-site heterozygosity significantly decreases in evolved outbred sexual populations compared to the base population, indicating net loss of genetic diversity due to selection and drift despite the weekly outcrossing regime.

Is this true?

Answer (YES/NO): NO